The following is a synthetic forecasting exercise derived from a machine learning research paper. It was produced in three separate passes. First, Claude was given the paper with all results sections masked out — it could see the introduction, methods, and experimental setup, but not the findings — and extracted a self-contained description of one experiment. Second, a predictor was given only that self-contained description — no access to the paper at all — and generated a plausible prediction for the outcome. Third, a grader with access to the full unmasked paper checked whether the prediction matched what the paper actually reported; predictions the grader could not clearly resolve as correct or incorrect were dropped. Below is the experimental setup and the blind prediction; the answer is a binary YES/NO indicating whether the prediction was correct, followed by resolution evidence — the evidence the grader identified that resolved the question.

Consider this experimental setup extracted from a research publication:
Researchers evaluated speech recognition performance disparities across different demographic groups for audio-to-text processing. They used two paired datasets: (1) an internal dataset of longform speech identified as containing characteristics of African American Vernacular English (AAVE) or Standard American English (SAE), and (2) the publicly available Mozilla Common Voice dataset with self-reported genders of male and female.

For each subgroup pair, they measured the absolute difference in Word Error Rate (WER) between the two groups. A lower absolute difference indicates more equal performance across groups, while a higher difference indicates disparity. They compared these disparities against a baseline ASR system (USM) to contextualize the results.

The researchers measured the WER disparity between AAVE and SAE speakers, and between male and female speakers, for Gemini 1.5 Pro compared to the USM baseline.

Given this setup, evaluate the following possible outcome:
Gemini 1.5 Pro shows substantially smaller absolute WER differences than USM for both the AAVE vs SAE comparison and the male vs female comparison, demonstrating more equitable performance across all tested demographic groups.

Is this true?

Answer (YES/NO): NO